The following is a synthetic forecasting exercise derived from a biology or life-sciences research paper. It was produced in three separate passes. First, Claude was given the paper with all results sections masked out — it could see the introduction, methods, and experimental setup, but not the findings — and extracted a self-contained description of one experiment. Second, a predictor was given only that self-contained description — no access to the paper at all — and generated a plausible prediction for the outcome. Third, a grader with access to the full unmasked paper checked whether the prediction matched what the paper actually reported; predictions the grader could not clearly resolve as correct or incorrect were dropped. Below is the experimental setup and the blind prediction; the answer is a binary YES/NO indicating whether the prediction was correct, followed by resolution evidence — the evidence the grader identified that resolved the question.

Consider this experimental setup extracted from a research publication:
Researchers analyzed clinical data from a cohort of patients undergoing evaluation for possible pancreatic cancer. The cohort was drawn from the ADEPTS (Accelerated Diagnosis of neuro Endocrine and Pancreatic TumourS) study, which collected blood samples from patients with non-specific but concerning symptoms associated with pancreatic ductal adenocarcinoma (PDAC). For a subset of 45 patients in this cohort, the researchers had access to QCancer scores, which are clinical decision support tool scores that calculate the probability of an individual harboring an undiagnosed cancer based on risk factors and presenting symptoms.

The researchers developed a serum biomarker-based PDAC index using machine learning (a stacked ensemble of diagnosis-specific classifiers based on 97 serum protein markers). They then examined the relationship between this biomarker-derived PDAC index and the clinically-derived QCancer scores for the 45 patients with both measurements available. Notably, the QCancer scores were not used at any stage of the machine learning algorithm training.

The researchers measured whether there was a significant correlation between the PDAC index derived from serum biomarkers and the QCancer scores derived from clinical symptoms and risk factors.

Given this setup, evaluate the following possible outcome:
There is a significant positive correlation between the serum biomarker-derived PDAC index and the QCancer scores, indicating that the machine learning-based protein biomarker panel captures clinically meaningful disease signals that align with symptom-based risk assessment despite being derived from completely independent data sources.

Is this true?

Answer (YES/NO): YES